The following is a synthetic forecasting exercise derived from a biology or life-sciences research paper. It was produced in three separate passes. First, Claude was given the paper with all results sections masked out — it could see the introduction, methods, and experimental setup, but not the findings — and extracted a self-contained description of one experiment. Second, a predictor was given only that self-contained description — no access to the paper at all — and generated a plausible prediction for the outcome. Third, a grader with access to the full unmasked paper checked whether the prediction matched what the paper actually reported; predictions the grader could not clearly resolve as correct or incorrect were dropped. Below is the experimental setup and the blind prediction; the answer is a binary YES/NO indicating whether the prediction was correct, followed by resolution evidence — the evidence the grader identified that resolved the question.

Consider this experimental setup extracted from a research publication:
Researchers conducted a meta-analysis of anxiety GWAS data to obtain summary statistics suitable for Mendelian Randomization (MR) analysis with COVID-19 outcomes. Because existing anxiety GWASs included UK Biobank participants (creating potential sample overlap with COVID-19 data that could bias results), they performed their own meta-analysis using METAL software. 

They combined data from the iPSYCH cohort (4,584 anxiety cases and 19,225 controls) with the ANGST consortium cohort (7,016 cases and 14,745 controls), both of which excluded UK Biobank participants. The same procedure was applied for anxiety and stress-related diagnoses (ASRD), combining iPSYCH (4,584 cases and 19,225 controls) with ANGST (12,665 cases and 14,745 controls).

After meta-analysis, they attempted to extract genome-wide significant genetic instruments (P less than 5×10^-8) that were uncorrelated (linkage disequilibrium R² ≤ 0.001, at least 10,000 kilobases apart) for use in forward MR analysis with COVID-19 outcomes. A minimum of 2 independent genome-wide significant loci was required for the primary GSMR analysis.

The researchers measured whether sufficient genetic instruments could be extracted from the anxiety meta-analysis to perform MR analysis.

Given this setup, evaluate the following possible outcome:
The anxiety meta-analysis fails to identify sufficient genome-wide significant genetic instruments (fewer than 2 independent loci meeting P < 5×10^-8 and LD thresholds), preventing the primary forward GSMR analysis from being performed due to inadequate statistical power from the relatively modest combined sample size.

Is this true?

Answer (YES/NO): YES